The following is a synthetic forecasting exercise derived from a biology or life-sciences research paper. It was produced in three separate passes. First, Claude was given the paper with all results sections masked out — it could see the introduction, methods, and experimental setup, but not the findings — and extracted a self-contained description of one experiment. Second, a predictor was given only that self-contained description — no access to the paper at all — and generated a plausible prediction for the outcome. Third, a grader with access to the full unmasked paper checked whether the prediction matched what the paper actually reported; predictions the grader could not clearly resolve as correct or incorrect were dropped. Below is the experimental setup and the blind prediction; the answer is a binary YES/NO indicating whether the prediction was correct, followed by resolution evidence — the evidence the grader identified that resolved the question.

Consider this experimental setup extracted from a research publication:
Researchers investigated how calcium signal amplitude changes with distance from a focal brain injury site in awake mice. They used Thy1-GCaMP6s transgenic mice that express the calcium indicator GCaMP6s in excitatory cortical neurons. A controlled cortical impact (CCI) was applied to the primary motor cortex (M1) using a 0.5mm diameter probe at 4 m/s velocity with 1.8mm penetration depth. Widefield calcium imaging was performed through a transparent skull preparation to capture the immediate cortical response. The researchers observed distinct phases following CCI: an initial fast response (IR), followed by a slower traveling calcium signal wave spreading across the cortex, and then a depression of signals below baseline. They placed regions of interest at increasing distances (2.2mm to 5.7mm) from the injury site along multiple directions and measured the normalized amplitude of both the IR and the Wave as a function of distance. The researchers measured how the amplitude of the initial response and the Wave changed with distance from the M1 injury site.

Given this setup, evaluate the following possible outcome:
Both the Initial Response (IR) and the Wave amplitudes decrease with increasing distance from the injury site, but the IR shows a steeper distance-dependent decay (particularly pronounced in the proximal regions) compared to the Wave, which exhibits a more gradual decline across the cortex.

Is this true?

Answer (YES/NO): NO